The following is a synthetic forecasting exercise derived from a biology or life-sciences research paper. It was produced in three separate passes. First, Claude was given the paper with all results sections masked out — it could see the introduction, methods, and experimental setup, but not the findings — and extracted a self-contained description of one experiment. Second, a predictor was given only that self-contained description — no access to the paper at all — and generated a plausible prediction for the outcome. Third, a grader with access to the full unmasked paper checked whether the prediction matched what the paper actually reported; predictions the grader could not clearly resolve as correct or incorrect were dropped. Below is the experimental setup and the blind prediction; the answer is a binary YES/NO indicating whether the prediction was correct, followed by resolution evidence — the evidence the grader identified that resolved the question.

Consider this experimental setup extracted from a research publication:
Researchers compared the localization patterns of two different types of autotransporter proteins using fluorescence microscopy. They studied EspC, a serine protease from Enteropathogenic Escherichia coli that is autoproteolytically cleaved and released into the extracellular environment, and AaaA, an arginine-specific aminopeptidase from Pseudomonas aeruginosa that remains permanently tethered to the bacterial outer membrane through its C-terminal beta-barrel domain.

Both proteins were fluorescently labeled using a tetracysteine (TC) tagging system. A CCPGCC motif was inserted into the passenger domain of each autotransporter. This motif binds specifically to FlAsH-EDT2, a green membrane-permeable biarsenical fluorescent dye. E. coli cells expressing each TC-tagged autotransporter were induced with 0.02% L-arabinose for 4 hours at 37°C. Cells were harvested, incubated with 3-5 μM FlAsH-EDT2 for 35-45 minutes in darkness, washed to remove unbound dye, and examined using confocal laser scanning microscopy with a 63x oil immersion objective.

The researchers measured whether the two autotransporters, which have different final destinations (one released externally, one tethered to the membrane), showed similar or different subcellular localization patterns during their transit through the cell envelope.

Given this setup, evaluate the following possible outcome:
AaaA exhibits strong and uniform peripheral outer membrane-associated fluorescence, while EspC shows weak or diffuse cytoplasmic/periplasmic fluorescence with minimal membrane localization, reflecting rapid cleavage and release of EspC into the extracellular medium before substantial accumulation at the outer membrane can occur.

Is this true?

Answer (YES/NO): NO